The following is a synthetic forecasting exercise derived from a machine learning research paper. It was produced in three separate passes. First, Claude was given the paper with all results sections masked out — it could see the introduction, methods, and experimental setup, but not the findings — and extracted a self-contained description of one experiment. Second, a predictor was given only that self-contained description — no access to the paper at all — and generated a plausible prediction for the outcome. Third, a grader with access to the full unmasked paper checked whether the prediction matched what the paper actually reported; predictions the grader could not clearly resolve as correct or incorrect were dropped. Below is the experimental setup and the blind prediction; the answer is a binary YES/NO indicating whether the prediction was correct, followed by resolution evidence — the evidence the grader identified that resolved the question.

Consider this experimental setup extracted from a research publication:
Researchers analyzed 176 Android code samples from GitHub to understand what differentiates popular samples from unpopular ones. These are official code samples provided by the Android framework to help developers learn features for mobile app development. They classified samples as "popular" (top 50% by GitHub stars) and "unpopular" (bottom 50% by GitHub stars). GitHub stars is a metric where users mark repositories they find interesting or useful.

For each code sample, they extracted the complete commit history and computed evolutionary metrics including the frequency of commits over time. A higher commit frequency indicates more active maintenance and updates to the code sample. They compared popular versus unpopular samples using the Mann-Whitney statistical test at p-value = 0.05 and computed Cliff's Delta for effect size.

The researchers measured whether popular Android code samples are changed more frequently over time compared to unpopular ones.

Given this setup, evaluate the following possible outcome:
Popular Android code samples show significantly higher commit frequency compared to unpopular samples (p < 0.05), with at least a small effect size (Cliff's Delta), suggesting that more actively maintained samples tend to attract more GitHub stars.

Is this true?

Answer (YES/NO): YES